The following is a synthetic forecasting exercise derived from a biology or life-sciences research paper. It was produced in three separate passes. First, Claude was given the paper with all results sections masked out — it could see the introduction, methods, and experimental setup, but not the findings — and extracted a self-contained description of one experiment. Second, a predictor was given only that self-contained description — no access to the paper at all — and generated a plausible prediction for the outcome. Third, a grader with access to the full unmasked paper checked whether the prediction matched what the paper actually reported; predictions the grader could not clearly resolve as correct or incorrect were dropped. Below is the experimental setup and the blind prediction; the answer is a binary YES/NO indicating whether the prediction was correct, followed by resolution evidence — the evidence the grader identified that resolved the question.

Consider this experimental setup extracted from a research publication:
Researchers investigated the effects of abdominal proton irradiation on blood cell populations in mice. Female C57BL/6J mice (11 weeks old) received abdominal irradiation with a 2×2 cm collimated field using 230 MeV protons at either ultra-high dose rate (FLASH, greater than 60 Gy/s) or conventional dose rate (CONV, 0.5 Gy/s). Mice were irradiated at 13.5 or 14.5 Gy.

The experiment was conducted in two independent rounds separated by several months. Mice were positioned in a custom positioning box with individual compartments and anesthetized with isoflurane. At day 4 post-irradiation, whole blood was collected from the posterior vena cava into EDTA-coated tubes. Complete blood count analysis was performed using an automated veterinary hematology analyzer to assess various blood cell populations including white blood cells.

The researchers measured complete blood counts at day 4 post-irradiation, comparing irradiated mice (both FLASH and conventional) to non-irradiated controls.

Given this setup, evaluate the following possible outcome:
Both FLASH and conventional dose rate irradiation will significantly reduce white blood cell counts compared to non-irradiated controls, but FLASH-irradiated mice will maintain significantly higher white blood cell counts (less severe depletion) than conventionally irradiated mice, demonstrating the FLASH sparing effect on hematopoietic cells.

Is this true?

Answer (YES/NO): NO